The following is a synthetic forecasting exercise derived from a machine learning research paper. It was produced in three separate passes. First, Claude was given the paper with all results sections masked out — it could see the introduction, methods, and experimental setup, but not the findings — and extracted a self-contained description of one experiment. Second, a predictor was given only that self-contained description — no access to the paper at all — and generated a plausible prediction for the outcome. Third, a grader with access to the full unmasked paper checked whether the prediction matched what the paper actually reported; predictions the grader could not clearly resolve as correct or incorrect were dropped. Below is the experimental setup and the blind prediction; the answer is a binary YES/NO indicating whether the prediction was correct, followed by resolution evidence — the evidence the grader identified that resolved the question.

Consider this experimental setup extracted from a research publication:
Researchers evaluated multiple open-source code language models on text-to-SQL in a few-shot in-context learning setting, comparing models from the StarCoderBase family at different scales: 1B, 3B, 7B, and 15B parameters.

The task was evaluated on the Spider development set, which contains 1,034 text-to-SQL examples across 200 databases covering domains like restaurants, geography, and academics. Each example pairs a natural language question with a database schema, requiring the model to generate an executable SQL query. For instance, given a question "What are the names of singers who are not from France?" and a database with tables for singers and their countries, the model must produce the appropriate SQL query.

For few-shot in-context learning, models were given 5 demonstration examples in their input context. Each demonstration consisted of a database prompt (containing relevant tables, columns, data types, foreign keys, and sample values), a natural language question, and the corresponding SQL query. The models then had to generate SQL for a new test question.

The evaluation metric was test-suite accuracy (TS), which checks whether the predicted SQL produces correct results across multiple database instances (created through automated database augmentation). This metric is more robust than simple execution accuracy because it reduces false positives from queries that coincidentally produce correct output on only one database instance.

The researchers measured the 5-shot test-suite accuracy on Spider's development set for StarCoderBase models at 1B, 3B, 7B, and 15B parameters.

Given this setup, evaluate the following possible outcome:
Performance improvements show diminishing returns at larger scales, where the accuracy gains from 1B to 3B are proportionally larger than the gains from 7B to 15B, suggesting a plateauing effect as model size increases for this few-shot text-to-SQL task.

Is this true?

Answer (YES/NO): YES